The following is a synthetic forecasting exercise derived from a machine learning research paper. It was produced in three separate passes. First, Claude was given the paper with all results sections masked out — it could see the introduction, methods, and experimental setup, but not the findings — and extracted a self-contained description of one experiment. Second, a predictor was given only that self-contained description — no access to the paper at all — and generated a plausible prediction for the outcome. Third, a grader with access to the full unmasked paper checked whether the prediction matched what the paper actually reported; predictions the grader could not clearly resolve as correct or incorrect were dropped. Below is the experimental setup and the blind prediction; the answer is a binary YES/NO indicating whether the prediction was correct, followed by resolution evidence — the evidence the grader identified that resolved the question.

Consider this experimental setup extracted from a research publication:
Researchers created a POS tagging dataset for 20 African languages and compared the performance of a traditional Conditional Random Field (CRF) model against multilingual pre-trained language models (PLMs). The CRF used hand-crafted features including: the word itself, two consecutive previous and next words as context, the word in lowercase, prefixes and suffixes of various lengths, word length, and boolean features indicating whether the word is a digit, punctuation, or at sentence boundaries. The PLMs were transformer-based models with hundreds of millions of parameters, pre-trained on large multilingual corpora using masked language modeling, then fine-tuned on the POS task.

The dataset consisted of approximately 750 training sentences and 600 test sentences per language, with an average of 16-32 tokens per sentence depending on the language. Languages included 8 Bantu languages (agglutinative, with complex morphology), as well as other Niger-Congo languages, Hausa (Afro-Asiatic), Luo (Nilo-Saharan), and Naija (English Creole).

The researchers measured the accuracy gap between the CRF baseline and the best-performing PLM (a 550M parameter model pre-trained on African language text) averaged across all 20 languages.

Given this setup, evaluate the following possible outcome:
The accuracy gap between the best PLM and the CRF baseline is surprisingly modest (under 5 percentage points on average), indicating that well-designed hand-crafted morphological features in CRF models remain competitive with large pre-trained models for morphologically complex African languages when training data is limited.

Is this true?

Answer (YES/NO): YES